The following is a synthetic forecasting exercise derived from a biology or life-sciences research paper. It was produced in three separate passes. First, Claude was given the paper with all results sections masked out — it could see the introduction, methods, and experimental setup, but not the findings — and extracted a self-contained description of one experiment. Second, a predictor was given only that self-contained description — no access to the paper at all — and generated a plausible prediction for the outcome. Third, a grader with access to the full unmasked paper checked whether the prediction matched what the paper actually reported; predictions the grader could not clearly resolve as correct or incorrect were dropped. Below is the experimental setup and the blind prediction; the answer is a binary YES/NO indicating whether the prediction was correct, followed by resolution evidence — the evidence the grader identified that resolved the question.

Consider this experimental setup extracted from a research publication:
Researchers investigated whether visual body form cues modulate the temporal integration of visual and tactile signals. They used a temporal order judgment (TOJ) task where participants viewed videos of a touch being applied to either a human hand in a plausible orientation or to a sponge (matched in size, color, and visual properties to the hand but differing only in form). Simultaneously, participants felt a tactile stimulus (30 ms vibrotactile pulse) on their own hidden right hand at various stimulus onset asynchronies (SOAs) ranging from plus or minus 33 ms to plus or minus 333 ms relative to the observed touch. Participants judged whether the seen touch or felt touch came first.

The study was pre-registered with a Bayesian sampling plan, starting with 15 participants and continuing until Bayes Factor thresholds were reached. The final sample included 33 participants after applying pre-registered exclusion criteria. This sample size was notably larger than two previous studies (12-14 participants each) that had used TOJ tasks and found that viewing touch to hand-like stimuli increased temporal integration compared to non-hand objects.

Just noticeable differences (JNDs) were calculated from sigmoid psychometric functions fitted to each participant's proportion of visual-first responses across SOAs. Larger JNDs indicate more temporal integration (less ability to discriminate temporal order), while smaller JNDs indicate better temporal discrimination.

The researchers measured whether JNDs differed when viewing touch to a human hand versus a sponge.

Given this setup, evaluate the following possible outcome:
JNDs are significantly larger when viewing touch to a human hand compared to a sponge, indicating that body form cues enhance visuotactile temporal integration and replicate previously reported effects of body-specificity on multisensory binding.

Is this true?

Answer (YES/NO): NO